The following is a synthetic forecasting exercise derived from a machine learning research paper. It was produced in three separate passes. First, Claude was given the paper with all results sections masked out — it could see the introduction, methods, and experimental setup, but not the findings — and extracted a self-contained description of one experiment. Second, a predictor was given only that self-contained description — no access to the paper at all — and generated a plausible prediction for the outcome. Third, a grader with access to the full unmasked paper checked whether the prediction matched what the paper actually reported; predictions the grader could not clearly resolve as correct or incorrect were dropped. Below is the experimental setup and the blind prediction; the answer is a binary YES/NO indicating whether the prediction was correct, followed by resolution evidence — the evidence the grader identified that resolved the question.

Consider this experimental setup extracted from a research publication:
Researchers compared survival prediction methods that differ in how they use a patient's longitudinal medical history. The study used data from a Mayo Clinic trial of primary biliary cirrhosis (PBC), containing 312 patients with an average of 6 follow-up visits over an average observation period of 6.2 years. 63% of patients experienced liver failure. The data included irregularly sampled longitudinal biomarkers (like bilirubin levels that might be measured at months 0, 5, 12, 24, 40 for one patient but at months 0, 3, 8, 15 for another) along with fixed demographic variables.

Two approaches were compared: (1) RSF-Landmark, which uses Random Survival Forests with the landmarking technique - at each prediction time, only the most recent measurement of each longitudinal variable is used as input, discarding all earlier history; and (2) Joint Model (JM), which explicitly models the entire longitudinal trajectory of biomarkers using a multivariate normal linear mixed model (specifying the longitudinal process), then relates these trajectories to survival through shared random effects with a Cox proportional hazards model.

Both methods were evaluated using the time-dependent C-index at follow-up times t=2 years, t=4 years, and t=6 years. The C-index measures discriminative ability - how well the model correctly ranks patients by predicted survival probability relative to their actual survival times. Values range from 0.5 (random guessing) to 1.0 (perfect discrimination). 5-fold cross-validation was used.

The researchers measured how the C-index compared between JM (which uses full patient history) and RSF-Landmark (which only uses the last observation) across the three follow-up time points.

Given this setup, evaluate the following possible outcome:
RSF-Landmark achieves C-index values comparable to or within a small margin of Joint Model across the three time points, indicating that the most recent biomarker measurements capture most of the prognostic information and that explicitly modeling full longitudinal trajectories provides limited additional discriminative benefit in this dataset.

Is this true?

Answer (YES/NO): YES